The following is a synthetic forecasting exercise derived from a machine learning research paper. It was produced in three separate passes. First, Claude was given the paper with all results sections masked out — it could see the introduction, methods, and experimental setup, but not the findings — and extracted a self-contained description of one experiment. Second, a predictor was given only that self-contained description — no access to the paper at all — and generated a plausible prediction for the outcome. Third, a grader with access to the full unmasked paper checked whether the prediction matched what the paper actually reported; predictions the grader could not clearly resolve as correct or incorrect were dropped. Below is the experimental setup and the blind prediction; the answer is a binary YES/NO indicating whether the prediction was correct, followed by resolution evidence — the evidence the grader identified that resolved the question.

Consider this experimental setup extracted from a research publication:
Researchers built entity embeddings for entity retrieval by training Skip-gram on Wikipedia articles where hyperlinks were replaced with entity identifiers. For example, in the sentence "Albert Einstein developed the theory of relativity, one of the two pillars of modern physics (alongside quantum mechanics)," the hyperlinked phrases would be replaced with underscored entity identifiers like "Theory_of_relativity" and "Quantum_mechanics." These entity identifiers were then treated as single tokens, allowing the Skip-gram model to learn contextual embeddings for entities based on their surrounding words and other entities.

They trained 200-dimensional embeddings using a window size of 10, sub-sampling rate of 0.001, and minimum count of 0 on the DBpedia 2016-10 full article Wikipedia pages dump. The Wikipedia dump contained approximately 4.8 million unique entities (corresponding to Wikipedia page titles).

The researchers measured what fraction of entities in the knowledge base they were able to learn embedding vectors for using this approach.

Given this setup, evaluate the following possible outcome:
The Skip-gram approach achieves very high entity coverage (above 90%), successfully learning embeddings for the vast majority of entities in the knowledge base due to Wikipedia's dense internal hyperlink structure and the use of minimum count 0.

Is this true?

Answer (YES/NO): NO